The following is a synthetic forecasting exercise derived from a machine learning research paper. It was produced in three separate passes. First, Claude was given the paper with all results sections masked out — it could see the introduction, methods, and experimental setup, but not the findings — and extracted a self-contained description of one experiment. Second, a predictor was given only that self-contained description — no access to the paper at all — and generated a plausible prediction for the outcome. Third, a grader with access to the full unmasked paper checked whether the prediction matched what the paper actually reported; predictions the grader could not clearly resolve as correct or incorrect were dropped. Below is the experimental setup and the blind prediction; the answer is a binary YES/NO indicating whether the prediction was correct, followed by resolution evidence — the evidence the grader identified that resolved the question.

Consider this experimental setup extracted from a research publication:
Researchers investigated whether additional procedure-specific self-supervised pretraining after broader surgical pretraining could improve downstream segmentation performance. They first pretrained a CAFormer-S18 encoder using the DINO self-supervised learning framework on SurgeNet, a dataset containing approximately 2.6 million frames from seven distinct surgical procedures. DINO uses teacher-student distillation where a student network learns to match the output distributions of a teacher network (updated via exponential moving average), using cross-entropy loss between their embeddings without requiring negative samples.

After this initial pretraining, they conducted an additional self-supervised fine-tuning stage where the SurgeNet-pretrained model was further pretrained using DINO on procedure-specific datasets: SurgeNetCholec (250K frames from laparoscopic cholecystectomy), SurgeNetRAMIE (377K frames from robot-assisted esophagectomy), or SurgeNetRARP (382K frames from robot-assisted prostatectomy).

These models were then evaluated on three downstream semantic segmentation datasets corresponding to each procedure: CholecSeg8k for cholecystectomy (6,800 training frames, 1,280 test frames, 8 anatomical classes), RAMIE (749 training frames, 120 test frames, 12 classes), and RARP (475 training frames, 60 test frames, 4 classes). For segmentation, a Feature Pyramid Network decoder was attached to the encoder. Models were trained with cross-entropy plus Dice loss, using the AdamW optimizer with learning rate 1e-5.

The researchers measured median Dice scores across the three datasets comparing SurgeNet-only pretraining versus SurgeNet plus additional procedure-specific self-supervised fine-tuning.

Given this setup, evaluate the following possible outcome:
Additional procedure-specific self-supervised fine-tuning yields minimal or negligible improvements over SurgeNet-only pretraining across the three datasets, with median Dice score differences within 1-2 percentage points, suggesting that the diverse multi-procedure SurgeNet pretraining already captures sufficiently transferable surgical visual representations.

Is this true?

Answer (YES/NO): YES